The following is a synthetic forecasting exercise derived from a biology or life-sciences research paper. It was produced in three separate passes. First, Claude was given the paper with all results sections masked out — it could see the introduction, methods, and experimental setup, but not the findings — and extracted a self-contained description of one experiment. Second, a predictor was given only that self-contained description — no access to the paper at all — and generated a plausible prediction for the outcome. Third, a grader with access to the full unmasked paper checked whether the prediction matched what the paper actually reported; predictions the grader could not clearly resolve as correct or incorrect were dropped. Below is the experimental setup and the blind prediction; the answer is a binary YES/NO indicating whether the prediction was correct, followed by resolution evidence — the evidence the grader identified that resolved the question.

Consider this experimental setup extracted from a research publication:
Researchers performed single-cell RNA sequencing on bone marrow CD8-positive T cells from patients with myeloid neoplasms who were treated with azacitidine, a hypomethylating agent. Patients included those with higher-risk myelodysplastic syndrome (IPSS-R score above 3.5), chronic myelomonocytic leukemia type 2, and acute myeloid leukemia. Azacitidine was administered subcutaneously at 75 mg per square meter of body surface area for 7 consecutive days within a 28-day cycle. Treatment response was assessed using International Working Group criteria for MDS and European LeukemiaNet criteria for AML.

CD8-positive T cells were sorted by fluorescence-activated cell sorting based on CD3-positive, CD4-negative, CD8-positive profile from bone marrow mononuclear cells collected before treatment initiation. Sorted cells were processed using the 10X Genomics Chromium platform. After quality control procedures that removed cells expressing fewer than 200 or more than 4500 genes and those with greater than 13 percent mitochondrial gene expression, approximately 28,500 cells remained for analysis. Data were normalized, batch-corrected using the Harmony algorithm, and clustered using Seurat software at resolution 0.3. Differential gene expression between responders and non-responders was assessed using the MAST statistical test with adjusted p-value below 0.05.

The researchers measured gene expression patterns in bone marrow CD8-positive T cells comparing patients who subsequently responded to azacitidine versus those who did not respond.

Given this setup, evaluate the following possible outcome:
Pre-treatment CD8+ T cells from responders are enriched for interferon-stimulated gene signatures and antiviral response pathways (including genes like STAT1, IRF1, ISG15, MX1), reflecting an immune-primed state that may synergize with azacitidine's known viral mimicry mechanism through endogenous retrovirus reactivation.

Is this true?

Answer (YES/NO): YES